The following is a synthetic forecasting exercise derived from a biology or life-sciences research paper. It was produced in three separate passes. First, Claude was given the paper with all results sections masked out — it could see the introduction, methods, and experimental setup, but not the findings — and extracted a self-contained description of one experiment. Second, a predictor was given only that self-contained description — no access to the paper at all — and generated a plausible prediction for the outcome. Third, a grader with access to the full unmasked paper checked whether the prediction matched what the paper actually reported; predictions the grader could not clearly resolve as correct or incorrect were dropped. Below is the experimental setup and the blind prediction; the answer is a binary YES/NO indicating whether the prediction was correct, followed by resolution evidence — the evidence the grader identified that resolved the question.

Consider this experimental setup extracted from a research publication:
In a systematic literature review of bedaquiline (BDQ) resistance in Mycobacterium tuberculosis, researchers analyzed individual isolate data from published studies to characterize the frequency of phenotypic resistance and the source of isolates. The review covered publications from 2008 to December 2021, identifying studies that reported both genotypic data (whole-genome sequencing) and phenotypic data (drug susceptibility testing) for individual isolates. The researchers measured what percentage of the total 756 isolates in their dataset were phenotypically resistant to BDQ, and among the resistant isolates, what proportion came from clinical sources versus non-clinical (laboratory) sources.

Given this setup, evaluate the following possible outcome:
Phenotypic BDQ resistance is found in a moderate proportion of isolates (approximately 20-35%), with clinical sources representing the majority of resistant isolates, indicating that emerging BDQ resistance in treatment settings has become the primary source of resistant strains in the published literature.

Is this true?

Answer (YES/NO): YES